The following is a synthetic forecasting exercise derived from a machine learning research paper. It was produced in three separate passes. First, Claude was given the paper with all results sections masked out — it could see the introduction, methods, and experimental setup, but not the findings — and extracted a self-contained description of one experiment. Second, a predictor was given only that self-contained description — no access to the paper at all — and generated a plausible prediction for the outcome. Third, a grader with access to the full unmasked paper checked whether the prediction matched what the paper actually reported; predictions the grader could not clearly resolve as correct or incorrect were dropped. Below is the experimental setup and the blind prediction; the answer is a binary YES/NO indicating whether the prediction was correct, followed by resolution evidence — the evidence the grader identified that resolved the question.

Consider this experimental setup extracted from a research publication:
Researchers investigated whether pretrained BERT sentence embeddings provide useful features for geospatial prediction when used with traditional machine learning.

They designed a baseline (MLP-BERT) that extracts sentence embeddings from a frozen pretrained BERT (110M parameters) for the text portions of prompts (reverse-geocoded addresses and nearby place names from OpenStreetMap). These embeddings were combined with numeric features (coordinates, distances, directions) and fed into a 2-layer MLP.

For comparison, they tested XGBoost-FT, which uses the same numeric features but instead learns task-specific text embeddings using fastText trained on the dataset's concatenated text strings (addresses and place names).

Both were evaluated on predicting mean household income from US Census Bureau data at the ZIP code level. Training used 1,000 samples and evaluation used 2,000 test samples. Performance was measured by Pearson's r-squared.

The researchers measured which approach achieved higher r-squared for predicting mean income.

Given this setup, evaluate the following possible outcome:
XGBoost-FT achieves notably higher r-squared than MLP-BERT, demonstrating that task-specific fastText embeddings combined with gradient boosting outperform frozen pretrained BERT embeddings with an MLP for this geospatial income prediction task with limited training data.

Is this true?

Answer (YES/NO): NO